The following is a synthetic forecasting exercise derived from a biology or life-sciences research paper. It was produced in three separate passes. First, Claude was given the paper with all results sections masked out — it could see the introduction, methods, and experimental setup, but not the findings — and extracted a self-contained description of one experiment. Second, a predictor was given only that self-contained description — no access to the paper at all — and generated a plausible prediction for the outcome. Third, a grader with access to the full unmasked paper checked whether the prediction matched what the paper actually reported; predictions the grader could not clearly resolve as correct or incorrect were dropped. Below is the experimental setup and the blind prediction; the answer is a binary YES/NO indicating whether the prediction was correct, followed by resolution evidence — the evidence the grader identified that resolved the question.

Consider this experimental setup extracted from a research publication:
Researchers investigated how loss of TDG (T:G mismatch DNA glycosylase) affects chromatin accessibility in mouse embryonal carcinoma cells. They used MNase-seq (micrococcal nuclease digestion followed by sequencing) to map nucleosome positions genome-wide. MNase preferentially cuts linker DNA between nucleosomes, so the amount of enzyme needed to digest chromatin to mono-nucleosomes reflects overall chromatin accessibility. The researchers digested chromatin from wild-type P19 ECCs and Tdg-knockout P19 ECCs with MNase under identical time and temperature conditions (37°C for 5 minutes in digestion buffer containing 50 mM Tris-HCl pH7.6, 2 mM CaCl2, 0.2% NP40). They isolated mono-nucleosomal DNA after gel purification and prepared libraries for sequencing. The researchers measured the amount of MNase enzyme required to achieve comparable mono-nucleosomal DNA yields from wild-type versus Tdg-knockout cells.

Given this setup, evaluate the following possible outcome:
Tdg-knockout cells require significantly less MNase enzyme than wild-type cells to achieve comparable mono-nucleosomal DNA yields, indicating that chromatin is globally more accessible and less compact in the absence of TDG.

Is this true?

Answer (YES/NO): YES